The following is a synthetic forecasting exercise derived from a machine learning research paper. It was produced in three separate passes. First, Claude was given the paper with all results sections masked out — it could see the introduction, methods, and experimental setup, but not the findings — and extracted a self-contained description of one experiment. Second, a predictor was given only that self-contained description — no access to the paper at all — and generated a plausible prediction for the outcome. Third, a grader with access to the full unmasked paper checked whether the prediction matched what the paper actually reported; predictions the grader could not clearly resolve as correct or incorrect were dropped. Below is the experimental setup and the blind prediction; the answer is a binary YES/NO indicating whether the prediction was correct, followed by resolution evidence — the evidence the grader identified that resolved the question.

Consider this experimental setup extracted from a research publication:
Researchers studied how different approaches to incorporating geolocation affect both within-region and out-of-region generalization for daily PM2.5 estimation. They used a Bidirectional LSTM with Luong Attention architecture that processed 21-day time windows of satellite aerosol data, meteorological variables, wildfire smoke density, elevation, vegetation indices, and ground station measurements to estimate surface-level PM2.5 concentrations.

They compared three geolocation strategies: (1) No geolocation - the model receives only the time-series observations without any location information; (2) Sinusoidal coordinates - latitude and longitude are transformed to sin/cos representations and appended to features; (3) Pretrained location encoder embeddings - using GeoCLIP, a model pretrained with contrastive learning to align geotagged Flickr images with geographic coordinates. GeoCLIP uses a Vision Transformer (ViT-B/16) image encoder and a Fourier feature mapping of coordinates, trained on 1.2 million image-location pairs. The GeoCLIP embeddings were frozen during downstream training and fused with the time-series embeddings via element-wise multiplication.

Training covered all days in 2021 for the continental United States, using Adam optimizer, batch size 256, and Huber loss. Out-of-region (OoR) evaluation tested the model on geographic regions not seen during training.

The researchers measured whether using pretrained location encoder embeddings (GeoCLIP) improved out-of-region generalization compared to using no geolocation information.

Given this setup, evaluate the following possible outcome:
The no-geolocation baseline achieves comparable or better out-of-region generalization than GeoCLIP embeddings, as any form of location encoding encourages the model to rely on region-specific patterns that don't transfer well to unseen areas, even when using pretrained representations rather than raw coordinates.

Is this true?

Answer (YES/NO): NO